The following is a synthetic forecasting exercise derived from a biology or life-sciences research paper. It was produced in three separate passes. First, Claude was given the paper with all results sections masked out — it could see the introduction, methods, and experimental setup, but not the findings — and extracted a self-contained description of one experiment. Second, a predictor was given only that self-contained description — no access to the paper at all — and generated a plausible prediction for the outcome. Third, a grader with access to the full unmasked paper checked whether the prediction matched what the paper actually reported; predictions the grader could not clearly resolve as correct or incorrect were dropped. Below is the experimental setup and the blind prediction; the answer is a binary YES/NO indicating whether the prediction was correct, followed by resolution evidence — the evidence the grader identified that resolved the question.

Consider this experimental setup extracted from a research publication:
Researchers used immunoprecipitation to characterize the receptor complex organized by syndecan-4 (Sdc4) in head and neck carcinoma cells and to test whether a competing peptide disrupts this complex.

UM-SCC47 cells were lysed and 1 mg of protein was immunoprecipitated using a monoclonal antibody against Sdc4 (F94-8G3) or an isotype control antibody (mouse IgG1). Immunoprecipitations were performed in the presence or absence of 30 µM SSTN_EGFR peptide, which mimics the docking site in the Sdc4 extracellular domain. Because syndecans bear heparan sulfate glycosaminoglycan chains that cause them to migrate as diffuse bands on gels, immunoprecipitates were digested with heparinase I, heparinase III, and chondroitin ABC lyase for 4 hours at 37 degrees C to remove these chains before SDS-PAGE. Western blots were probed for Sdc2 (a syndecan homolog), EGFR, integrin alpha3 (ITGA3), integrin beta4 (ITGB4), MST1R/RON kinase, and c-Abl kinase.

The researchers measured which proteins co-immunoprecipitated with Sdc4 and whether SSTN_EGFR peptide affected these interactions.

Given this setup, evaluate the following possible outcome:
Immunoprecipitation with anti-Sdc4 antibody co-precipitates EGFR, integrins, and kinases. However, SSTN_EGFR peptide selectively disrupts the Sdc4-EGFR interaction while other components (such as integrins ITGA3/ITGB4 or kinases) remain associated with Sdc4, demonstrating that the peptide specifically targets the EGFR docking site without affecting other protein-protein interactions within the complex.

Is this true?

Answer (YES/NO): NO